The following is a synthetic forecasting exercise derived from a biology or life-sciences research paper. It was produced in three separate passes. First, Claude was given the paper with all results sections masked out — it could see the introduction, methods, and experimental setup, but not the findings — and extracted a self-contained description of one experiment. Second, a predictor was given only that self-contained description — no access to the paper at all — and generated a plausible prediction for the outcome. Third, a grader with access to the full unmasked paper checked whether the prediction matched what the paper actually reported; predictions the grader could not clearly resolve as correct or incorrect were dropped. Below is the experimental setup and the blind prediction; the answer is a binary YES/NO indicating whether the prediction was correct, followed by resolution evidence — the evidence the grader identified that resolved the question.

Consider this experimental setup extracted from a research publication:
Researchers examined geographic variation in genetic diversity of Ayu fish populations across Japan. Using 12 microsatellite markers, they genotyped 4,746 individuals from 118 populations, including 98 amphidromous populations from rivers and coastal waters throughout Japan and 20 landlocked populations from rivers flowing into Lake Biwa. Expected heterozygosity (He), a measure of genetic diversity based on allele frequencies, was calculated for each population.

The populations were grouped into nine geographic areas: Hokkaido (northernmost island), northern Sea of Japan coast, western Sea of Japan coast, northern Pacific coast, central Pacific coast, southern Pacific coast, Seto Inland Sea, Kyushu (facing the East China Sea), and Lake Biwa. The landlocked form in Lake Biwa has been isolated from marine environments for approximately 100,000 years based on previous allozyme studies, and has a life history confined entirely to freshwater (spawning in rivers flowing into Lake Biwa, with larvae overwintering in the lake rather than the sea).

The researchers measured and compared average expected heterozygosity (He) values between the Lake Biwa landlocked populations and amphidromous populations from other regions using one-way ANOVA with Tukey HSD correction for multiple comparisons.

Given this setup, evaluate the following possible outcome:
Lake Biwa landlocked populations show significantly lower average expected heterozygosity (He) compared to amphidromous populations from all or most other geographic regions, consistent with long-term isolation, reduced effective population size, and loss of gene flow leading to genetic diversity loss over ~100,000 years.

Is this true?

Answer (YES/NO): NO